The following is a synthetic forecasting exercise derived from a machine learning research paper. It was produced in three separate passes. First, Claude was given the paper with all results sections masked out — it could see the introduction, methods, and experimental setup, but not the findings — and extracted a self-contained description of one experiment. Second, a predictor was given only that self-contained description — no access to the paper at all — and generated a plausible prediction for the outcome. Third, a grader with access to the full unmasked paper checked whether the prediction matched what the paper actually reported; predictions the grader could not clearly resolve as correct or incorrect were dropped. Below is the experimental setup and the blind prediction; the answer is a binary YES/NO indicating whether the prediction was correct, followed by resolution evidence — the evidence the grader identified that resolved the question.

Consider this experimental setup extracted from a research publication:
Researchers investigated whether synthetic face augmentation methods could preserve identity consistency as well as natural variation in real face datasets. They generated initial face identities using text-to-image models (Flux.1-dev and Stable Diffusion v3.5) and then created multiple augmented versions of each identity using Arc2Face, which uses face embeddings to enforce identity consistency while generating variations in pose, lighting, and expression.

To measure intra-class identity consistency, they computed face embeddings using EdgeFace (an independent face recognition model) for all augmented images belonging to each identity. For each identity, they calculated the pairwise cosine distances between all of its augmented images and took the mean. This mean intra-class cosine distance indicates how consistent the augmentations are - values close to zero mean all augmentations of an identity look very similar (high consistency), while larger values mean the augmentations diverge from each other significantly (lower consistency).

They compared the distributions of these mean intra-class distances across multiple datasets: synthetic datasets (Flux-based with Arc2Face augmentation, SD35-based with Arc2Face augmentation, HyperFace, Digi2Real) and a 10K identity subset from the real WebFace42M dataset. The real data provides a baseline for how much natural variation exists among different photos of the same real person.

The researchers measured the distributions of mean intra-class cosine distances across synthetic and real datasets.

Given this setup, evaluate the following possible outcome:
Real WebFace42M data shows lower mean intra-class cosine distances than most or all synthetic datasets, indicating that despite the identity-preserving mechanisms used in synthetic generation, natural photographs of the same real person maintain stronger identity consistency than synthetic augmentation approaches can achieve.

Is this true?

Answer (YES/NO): NO